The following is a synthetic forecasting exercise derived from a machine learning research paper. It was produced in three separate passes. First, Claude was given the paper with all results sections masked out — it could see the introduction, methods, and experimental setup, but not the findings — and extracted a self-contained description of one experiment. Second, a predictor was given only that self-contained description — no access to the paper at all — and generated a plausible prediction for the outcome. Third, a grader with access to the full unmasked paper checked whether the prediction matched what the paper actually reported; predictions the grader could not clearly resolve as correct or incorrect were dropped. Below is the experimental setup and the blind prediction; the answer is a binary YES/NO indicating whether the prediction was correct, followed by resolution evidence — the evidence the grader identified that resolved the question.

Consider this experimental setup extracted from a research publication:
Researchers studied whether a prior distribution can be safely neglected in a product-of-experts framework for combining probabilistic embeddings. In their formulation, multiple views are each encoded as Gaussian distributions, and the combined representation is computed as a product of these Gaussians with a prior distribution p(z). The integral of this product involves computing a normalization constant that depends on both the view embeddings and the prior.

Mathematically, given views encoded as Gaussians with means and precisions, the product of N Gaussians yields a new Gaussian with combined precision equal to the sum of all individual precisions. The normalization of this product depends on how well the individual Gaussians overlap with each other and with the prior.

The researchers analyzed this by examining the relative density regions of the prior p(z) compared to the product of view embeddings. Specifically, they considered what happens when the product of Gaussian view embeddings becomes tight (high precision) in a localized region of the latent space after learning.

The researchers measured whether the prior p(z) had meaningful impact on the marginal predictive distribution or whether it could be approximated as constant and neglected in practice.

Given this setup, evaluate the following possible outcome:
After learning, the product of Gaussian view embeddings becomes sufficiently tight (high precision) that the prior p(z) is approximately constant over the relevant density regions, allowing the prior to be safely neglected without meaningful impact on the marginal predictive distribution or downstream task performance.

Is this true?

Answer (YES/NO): YES